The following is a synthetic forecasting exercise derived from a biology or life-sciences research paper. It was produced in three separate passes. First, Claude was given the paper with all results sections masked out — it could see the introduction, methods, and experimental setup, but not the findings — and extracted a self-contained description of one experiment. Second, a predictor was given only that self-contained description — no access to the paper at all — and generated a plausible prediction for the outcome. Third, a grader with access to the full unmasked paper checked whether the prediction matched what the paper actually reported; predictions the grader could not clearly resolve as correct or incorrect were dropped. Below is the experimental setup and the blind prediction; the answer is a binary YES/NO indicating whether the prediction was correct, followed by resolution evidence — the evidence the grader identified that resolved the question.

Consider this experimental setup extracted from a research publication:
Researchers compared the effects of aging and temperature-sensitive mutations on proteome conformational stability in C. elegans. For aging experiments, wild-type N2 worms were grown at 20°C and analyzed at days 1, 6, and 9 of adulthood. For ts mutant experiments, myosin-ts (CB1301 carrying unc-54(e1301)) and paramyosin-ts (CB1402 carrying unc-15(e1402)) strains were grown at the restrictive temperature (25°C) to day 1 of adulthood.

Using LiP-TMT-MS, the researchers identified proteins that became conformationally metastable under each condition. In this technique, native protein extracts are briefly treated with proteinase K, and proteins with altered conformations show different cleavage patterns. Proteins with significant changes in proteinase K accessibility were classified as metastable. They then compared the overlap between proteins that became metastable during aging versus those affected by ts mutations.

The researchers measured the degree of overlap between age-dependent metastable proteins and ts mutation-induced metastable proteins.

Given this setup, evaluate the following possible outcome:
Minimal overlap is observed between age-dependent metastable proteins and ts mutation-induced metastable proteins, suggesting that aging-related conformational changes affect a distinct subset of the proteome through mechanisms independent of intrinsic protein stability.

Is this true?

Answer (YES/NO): NO